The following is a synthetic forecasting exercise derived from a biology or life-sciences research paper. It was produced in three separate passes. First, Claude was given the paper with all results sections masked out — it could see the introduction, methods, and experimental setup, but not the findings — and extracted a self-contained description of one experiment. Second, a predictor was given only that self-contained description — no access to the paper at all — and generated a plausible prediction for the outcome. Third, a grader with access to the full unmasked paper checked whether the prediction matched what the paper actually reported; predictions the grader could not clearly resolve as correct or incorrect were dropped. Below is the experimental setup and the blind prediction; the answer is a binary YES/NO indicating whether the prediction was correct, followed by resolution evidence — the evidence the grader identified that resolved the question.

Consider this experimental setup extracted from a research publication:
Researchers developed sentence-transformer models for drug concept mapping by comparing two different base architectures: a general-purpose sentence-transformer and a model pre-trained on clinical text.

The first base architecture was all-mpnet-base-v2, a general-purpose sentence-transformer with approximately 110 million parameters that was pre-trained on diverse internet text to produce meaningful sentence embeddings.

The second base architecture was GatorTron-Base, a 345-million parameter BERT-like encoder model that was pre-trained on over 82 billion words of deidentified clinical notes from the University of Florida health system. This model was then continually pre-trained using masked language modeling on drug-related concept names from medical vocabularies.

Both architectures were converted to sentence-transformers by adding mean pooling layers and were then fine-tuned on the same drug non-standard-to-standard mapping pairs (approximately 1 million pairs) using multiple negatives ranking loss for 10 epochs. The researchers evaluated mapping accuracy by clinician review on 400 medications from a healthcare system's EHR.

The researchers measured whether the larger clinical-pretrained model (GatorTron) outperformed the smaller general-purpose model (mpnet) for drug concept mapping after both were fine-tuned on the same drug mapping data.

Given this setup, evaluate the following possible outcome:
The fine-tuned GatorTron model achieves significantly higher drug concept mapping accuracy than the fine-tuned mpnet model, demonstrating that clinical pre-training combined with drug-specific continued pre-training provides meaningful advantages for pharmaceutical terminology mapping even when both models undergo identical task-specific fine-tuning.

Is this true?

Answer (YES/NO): NO